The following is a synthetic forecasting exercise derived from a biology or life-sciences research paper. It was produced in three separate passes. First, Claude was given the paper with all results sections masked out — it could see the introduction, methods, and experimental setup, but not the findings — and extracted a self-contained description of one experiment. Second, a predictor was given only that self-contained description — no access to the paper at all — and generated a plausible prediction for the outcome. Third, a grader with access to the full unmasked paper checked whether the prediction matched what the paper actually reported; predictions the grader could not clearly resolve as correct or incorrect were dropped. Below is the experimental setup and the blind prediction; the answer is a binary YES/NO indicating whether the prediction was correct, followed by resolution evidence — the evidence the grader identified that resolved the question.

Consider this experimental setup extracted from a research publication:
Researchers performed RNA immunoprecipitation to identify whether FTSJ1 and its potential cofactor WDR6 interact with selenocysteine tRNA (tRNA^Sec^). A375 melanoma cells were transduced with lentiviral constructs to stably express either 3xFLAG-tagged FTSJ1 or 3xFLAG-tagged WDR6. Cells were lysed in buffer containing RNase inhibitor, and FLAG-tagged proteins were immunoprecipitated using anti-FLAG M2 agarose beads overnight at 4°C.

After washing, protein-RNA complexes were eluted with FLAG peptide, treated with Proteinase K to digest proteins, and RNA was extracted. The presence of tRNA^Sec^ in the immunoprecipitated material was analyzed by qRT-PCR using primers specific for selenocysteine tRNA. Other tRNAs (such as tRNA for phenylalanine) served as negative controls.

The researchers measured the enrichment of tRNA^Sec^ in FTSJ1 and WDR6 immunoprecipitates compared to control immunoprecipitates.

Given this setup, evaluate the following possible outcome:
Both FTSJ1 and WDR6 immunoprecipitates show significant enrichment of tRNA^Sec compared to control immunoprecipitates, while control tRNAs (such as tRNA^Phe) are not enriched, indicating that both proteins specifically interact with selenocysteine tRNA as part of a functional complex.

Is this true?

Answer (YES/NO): NO